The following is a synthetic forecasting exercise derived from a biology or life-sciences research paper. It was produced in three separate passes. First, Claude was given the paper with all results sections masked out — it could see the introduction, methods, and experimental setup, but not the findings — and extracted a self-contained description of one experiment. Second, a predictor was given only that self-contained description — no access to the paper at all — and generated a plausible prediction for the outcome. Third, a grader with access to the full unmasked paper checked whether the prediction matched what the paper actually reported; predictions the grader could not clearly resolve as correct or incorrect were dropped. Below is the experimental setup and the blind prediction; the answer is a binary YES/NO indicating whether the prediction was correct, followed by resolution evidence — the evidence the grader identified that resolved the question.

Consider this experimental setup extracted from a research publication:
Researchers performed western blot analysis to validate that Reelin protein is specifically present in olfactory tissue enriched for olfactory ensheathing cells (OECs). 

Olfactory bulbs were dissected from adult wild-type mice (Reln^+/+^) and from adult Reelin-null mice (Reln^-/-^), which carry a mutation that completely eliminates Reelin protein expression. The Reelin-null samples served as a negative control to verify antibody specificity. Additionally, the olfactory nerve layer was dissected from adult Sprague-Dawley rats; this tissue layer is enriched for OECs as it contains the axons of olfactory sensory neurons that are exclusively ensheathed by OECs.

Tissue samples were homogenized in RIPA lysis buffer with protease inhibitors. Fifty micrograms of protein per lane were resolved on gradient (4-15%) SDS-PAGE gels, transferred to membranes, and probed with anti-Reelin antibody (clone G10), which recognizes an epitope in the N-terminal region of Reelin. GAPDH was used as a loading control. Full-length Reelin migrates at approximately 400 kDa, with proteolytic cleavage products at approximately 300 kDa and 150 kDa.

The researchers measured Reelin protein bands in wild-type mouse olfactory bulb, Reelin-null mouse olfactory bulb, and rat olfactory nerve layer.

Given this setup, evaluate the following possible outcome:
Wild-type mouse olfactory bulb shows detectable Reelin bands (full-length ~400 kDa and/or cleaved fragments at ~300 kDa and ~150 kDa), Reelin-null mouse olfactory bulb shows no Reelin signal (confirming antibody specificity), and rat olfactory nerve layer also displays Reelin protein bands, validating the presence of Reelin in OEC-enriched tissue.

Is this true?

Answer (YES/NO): YES